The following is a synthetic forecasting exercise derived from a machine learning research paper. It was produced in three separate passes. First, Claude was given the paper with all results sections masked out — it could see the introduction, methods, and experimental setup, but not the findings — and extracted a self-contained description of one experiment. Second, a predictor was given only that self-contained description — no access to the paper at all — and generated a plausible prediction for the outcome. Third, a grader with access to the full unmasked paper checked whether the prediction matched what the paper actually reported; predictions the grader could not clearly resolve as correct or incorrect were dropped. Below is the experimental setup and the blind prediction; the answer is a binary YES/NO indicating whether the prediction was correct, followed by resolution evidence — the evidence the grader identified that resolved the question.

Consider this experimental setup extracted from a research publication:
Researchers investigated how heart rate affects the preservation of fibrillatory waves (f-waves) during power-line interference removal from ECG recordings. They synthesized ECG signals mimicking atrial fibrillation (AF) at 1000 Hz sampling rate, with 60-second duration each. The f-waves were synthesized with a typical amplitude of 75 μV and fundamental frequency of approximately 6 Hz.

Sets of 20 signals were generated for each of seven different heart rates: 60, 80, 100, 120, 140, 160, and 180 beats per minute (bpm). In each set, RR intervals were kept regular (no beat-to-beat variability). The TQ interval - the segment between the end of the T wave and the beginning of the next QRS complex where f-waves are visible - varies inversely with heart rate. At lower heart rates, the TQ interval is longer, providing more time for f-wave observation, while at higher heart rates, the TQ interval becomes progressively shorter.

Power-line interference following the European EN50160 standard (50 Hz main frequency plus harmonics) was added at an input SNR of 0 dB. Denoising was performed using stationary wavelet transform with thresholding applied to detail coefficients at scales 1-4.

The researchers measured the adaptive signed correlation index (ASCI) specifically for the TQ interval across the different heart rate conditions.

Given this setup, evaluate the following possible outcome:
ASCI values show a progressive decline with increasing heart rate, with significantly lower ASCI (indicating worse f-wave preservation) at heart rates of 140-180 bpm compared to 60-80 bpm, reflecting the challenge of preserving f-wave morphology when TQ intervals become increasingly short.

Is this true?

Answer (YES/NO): NO